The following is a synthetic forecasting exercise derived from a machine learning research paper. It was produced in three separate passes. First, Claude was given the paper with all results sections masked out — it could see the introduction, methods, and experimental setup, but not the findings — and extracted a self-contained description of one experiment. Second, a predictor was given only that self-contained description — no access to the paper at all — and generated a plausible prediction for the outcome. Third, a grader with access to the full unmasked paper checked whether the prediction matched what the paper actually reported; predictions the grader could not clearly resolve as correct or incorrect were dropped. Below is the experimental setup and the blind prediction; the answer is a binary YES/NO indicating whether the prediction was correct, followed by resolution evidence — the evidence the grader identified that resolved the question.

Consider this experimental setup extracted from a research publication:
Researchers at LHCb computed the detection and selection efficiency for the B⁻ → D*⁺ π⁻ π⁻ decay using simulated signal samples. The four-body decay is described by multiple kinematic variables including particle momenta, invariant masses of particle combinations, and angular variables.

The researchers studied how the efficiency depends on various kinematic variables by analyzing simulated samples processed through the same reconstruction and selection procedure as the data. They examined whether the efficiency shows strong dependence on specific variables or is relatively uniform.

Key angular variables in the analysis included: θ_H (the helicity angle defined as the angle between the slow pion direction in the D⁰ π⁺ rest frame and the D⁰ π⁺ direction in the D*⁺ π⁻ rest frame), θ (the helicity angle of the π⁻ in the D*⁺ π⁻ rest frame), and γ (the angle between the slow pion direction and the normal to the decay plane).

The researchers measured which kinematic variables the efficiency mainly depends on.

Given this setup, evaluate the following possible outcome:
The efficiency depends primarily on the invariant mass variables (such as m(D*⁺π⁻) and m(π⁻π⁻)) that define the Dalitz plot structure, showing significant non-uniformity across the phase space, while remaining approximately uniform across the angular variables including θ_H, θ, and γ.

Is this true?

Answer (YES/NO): NO